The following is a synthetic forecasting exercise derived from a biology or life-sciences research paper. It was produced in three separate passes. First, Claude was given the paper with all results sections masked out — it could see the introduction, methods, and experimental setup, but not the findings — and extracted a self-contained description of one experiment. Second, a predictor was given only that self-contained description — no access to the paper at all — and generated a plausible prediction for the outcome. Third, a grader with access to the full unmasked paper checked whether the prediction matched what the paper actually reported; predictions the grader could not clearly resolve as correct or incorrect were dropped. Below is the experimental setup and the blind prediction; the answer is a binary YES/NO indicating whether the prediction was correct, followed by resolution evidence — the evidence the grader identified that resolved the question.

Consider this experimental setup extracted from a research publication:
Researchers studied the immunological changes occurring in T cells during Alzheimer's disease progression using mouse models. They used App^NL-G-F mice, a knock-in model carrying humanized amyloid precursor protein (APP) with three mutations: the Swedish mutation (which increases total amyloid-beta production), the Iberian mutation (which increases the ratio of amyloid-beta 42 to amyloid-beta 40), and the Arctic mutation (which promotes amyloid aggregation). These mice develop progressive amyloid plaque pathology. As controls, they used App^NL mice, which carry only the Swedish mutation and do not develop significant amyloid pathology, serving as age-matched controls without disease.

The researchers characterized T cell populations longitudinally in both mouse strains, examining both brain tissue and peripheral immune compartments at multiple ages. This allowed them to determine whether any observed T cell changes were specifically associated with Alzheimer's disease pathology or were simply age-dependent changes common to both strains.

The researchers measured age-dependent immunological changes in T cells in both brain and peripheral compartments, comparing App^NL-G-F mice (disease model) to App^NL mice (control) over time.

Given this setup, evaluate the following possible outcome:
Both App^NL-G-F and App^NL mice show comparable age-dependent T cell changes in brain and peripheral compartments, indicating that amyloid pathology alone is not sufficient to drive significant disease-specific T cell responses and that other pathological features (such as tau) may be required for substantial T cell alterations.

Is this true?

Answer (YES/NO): YES